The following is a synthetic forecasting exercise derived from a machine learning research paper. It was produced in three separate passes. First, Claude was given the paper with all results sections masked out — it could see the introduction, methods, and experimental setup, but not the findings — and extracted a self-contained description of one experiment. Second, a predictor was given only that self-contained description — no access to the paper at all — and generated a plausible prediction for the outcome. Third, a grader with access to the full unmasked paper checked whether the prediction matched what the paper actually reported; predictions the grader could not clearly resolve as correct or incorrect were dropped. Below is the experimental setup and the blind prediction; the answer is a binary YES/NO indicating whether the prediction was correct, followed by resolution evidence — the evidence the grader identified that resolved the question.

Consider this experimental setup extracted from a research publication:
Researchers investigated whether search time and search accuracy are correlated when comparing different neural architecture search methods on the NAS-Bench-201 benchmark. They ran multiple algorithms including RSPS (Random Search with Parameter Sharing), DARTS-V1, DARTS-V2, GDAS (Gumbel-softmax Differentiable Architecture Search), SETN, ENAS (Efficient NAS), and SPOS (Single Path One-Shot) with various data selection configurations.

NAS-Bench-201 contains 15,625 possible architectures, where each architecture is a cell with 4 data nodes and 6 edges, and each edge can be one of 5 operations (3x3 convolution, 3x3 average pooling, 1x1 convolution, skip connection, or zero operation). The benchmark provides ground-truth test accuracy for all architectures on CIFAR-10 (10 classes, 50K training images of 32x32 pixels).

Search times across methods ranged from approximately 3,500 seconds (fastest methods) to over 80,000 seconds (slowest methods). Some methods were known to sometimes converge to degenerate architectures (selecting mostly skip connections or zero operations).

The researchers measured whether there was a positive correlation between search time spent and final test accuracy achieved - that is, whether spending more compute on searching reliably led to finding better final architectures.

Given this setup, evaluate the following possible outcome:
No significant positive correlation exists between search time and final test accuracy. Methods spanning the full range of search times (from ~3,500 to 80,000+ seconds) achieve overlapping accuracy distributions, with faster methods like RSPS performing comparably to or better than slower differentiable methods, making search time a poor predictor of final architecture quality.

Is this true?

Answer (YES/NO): NO